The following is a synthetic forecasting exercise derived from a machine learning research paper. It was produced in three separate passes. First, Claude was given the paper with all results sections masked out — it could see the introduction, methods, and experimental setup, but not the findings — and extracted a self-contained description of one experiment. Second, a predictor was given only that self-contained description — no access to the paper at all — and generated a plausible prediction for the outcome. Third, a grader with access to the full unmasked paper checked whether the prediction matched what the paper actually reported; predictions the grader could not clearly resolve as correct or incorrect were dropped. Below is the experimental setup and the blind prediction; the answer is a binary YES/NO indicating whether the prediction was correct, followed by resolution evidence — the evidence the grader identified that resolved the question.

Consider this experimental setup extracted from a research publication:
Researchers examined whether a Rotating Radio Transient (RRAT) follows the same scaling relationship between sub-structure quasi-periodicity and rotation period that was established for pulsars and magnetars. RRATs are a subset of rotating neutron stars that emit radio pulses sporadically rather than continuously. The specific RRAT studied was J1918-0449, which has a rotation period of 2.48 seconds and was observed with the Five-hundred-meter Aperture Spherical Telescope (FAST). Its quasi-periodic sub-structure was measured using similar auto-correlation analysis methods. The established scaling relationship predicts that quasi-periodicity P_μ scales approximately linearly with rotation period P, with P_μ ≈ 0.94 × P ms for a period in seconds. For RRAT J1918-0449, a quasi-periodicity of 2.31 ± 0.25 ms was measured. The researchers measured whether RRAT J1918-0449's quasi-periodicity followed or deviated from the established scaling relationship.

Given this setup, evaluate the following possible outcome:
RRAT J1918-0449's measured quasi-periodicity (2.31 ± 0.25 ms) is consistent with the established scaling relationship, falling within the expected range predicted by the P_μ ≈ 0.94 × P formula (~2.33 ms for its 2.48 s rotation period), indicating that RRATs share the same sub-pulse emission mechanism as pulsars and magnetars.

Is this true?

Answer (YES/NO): YES